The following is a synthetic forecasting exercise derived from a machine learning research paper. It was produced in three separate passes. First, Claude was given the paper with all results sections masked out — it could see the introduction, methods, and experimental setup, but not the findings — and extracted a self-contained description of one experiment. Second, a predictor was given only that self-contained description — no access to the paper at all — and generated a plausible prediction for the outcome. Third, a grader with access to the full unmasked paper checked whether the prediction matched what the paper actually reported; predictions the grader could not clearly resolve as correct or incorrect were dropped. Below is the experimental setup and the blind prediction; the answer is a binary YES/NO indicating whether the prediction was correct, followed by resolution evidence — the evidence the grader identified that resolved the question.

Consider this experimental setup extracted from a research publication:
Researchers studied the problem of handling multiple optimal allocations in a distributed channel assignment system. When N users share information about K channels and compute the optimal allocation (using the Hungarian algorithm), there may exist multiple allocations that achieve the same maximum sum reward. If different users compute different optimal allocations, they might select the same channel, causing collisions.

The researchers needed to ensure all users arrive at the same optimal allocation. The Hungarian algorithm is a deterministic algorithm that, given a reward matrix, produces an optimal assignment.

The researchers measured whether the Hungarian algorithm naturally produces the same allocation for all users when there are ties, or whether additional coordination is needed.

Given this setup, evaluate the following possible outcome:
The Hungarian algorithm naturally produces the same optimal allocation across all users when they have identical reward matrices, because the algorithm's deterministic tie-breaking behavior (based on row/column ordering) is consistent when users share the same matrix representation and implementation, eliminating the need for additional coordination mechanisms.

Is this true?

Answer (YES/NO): YES